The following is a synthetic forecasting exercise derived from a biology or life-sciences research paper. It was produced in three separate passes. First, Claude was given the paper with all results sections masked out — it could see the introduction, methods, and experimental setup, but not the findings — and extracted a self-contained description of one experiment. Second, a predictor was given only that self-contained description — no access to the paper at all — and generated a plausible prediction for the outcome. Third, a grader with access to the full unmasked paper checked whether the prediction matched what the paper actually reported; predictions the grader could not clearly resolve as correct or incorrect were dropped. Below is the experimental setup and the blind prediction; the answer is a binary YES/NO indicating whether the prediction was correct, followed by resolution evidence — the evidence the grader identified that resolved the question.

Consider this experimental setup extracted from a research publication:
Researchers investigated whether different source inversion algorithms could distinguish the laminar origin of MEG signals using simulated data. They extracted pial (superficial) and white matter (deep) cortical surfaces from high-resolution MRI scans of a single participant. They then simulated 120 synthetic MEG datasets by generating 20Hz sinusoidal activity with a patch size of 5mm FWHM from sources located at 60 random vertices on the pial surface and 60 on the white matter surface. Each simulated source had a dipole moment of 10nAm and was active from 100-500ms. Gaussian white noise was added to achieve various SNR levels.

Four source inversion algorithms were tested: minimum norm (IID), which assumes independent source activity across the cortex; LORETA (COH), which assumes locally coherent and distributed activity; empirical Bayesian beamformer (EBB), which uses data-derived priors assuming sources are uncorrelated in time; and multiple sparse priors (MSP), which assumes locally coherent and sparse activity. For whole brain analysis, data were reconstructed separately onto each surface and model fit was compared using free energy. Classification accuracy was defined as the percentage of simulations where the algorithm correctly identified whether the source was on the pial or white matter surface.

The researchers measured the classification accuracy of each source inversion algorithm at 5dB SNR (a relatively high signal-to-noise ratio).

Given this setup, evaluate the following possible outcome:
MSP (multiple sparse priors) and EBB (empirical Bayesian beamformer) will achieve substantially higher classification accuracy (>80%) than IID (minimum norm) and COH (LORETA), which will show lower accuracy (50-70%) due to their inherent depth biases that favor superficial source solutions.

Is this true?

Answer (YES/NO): NO